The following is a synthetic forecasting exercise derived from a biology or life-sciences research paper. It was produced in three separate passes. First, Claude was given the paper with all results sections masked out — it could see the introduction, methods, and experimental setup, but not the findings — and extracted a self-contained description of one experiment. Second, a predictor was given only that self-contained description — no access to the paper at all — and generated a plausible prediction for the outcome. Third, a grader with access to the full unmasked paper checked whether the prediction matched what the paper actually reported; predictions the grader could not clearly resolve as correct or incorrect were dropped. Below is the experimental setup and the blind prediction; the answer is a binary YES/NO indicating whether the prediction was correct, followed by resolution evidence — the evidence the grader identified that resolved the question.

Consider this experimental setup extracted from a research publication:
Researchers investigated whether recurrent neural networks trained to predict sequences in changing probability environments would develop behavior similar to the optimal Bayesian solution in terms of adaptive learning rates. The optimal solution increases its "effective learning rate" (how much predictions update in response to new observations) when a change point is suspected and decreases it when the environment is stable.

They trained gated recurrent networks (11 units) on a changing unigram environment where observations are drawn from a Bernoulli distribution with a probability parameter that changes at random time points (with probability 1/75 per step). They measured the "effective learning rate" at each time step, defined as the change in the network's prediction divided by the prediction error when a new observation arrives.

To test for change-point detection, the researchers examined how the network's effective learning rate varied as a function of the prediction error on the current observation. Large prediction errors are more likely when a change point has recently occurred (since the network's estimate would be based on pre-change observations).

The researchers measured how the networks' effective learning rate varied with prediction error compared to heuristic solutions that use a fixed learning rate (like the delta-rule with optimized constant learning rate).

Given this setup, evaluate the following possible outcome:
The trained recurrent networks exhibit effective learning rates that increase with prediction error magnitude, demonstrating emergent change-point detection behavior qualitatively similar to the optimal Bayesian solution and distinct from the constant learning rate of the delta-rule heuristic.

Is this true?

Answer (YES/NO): YES